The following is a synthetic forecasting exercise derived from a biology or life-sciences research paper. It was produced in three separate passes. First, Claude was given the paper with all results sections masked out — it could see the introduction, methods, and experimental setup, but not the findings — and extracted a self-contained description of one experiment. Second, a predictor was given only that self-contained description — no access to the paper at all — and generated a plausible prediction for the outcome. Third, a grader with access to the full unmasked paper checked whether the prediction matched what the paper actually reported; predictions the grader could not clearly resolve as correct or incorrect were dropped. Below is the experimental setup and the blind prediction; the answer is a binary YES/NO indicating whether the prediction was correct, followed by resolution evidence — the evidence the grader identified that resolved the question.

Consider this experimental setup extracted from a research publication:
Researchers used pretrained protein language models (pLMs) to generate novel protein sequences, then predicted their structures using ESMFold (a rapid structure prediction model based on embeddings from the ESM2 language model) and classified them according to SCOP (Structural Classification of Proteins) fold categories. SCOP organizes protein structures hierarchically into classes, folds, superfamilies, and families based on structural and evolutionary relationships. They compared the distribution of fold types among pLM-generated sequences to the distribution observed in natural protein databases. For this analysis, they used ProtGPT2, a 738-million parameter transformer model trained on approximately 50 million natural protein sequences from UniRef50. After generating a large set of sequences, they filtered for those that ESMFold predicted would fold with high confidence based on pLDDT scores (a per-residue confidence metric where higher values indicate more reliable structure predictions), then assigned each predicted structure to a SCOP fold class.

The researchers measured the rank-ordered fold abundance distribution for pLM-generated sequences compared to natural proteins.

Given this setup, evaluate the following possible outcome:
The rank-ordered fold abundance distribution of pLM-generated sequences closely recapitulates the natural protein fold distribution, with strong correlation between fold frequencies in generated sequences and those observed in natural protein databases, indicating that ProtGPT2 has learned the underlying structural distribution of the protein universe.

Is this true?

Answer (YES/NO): NO